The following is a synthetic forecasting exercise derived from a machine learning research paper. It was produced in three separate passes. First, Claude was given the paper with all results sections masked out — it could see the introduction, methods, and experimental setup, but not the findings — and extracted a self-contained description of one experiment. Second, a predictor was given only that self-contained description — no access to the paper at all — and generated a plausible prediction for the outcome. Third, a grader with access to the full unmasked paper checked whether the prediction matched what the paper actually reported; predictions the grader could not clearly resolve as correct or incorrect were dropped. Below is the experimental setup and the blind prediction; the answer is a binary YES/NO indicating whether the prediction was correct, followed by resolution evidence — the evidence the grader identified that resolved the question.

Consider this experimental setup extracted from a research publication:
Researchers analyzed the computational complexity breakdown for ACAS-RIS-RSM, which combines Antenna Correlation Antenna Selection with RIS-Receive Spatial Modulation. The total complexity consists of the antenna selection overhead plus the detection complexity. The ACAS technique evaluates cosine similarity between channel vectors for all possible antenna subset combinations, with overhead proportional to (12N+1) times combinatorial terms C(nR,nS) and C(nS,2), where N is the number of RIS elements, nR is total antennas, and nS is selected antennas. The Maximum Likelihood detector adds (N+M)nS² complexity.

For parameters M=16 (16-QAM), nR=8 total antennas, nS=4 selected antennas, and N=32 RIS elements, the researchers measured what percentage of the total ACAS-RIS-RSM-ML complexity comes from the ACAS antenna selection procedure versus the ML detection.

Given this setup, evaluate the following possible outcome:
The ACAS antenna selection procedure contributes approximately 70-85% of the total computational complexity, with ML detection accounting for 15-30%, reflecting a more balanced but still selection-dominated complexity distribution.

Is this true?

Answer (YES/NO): NO